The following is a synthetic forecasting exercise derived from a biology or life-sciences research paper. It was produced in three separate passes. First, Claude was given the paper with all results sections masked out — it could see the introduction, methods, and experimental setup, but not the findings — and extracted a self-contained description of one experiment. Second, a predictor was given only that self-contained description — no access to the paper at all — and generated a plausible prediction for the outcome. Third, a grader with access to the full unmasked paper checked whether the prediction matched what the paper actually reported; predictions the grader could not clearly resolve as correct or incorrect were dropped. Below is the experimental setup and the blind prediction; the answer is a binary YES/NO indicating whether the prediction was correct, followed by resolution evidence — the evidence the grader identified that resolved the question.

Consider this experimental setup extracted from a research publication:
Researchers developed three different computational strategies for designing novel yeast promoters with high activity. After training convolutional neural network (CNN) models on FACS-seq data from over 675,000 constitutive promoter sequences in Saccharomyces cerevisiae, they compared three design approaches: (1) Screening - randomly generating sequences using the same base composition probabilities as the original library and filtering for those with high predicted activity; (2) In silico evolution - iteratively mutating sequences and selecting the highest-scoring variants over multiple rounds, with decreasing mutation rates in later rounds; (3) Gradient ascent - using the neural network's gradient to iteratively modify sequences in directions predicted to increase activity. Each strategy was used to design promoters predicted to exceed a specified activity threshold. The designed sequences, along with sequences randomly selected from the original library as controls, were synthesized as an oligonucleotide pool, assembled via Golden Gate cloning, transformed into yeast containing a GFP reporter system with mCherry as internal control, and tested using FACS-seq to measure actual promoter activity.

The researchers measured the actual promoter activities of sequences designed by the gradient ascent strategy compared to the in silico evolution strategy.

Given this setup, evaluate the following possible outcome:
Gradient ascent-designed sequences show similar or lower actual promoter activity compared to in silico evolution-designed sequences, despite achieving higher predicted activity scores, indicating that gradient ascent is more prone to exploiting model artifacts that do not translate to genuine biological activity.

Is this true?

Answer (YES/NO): NO